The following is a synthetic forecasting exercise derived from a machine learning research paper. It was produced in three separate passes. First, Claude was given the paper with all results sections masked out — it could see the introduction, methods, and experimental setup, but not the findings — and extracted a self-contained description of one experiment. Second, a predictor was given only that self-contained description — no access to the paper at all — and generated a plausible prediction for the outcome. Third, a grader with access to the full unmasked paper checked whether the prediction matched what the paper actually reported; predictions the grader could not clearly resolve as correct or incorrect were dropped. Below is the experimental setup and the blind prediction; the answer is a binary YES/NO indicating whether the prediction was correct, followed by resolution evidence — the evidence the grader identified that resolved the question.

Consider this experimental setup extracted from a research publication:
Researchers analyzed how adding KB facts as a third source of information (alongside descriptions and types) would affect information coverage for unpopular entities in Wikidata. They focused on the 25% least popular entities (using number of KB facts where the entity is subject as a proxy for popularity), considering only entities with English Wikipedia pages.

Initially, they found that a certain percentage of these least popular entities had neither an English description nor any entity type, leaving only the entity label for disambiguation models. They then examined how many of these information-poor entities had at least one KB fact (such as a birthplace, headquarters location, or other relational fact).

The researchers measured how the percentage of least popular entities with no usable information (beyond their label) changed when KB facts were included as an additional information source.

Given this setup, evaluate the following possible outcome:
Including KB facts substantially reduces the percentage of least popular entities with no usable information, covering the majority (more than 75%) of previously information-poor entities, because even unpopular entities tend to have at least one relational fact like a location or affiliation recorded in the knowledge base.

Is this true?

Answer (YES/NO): NO